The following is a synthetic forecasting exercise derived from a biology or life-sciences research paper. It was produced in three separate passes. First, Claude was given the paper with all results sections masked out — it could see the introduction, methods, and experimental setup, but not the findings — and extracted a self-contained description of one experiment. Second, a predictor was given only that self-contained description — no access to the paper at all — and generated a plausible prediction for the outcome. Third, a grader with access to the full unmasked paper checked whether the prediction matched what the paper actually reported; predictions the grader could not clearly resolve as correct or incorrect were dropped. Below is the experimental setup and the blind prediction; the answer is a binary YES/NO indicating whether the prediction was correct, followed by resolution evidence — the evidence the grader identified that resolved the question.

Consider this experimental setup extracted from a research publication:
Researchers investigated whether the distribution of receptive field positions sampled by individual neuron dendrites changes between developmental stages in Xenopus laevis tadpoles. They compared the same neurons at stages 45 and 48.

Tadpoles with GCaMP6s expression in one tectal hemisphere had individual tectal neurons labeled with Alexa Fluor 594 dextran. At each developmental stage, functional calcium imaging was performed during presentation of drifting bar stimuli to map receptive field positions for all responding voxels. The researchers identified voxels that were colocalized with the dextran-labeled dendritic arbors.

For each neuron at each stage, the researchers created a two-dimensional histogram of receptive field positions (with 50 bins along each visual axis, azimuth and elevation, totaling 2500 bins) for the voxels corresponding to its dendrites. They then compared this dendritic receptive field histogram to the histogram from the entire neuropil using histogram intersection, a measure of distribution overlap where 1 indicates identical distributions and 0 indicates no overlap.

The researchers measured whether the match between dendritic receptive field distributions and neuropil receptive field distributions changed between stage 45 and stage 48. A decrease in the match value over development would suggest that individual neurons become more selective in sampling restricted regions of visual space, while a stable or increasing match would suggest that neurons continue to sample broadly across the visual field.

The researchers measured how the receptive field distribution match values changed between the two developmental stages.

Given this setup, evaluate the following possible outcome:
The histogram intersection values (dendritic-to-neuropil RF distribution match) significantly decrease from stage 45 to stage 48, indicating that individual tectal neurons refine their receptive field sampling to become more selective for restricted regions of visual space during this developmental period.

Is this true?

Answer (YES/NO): NO